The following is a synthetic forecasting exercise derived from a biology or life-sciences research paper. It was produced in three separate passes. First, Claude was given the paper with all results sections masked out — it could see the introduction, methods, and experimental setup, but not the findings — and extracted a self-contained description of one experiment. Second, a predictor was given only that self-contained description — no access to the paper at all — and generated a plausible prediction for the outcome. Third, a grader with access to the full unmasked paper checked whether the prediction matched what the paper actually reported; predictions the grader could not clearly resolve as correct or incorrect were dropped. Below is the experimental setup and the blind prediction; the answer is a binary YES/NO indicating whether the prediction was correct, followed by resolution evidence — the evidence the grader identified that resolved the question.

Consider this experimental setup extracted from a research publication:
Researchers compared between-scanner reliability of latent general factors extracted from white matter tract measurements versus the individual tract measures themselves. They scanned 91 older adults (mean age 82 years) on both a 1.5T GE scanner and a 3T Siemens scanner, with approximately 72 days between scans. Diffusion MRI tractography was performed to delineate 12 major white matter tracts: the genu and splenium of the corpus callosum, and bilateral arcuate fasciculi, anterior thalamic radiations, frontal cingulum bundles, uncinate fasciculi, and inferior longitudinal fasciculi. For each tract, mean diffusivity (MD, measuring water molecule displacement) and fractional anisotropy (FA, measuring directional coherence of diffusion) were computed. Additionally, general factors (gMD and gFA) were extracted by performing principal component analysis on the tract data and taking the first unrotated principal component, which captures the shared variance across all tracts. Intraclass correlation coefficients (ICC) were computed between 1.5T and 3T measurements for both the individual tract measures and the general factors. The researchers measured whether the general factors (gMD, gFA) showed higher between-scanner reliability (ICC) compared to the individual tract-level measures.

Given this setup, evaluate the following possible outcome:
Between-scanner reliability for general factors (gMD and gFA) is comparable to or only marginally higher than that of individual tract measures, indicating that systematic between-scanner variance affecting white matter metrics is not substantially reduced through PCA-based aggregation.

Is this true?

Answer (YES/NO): NO